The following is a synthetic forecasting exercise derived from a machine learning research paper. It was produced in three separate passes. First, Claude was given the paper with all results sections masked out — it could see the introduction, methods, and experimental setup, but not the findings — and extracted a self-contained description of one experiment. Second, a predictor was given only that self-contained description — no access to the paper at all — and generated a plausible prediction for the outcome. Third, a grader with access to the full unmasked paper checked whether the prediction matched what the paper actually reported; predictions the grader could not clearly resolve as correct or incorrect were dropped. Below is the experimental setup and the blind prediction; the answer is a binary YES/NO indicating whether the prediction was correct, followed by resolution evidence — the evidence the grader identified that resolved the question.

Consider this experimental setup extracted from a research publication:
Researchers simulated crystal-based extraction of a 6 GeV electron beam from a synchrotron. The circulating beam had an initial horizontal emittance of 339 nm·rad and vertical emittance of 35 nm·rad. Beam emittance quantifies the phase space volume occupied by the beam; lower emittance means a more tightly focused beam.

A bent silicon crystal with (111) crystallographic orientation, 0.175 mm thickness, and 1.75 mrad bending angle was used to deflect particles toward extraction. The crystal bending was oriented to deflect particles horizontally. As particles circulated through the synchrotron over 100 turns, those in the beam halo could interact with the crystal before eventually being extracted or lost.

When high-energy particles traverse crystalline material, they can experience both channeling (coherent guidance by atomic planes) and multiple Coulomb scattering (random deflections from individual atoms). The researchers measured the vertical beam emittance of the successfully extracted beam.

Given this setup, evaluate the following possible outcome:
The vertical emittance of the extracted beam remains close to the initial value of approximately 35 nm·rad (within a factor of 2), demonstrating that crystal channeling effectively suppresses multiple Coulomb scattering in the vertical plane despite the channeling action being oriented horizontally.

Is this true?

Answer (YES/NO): NO